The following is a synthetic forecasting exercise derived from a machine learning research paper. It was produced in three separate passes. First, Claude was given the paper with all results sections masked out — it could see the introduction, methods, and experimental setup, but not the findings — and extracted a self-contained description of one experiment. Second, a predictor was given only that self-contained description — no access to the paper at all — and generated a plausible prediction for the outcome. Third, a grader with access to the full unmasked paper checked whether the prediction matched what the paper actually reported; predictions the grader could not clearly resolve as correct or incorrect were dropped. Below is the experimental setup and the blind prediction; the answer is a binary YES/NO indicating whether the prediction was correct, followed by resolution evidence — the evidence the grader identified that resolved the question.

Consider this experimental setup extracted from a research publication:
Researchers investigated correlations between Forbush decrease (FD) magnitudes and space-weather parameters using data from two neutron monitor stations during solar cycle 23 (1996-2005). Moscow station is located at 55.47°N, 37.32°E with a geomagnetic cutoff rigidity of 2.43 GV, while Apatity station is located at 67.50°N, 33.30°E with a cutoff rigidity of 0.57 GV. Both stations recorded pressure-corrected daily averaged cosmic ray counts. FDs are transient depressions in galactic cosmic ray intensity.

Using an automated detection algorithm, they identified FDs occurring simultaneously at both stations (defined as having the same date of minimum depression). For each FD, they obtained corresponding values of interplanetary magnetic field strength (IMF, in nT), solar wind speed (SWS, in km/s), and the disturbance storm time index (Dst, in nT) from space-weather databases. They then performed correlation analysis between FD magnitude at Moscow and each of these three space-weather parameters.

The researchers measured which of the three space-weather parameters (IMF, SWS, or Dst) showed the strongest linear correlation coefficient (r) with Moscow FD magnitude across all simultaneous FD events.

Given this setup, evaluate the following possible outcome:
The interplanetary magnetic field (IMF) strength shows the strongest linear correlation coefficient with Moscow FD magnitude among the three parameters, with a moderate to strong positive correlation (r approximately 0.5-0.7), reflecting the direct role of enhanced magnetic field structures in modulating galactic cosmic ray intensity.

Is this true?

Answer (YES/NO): NO